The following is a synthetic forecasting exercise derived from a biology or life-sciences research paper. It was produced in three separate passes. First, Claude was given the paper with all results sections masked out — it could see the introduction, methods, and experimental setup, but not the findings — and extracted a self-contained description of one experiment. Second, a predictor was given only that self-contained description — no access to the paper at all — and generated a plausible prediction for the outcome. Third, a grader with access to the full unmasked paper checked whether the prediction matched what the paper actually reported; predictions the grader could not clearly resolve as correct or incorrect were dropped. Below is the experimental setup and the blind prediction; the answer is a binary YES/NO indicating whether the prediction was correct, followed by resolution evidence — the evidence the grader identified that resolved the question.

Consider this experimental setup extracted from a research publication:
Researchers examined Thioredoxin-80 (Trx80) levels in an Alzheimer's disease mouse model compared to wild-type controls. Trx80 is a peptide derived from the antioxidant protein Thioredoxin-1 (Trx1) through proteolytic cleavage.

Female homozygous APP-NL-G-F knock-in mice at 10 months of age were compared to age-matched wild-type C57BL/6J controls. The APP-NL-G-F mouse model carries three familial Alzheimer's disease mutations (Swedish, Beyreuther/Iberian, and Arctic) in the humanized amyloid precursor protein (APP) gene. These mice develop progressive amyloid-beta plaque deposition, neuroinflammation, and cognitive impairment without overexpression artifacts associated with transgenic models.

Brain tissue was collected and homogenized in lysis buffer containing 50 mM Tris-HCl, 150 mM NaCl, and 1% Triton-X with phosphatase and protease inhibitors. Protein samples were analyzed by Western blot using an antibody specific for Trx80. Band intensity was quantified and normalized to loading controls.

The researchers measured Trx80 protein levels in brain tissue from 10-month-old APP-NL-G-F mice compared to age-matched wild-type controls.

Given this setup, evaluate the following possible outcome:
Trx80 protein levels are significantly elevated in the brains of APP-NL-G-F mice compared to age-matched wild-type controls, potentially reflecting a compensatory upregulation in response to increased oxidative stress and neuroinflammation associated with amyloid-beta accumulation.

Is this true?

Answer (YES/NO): NO